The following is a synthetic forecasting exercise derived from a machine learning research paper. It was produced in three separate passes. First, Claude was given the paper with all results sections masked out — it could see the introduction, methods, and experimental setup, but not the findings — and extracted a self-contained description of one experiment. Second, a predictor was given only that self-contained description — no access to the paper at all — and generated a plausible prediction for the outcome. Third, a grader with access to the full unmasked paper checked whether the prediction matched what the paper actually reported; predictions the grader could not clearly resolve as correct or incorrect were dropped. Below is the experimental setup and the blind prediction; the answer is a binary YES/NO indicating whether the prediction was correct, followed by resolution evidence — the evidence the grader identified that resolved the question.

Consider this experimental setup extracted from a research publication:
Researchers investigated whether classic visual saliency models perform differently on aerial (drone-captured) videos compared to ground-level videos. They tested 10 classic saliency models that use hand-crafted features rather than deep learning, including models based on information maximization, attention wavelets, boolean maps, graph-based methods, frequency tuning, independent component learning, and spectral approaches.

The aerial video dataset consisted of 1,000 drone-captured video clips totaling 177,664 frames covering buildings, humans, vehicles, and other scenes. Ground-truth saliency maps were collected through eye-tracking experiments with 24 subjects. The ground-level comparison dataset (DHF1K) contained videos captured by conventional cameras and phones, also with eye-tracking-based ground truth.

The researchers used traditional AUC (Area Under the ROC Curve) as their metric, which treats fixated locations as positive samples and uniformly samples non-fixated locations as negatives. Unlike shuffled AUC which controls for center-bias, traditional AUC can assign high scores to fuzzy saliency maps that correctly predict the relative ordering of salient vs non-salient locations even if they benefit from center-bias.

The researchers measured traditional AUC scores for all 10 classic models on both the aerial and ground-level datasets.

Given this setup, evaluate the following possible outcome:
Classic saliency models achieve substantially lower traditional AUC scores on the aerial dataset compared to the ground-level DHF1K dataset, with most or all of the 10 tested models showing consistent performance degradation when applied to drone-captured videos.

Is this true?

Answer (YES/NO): NO